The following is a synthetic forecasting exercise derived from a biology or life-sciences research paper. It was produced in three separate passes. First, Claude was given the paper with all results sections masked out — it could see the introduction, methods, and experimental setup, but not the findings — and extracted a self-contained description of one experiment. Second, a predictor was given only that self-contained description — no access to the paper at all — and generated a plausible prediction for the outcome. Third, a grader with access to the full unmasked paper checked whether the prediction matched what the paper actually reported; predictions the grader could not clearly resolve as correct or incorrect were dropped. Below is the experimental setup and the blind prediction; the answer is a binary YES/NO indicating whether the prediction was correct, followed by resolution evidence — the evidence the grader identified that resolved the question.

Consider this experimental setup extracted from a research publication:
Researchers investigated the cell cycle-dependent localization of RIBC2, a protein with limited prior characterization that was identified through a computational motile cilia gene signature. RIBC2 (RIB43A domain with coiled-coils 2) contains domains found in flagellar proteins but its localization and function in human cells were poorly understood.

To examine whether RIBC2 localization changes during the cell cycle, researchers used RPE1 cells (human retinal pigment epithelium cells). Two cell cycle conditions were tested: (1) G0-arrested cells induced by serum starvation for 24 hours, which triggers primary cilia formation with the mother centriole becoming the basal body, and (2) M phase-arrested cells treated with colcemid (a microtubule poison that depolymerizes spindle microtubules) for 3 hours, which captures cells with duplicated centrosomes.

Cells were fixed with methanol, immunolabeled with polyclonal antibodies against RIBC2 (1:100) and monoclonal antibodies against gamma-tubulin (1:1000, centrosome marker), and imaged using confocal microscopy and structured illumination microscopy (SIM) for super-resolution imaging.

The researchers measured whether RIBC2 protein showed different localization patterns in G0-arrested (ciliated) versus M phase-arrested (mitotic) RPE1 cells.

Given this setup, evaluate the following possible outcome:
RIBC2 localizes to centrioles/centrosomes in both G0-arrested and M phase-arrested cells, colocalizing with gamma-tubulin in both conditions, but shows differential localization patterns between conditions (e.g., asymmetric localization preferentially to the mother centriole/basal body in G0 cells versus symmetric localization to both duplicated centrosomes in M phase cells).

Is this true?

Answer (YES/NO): NO